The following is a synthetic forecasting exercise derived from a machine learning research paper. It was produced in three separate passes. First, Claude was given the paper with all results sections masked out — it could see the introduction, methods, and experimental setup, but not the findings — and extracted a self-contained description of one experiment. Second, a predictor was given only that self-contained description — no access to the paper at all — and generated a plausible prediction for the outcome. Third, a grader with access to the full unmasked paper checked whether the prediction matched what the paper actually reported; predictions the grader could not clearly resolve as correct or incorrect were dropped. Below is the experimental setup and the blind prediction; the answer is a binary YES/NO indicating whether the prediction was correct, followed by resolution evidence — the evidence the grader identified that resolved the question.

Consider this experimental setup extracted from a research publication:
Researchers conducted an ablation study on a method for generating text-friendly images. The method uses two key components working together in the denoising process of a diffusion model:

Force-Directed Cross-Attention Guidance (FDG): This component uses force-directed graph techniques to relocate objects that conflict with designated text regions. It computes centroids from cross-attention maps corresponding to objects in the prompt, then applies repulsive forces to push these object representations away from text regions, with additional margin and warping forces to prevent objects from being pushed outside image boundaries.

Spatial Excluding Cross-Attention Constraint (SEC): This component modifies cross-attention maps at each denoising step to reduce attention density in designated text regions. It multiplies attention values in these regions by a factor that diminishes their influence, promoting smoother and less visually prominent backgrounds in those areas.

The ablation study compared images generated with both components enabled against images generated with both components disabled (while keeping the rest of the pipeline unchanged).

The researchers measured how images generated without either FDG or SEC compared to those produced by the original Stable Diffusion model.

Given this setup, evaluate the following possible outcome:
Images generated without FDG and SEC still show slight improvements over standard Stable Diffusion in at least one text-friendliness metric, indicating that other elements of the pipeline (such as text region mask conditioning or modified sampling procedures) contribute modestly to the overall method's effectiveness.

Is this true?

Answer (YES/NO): NO